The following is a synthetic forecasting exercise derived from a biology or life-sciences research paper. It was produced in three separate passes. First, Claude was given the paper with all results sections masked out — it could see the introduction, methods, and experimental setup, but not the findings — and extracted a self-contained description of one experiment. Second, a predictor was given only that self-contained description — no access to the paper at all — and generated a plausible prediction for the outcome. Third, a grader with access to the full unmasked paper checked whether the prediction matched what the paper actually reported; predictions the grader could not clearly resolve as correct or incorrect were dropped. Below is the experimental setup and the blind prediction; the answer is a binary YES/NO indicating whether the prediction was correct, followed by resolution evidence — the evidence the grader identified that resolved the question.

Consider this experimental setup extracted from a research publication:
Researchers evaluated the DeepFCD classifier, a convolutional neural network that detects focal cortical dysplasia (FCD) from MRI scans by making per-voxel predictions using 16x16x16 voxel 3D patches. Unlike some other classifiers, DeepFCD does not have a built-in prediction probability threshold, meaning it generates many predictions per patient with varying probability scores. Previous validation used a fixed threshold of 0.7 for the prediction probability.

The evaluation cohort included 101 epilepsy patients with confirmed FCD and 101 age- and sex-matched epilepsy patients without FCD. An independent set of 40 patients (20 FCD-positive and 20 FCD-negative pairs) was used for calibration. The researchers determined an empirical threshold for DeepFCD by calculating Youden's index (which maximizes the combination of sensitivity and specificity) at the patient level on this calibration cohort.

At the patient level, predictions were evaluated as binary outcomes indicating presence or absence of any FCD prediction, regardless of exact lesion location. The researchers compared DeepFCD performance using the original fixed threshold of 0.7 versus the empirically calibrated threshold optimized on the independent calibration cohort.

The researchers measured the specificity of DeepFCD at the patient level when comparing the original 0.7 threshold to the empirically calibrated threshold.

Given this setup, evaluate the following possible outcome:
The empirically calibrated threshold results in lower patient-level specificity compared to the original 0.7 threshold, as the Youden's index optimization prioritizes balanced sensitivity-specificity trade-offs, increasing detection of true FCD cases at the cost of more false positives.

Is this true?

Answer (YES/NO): NO